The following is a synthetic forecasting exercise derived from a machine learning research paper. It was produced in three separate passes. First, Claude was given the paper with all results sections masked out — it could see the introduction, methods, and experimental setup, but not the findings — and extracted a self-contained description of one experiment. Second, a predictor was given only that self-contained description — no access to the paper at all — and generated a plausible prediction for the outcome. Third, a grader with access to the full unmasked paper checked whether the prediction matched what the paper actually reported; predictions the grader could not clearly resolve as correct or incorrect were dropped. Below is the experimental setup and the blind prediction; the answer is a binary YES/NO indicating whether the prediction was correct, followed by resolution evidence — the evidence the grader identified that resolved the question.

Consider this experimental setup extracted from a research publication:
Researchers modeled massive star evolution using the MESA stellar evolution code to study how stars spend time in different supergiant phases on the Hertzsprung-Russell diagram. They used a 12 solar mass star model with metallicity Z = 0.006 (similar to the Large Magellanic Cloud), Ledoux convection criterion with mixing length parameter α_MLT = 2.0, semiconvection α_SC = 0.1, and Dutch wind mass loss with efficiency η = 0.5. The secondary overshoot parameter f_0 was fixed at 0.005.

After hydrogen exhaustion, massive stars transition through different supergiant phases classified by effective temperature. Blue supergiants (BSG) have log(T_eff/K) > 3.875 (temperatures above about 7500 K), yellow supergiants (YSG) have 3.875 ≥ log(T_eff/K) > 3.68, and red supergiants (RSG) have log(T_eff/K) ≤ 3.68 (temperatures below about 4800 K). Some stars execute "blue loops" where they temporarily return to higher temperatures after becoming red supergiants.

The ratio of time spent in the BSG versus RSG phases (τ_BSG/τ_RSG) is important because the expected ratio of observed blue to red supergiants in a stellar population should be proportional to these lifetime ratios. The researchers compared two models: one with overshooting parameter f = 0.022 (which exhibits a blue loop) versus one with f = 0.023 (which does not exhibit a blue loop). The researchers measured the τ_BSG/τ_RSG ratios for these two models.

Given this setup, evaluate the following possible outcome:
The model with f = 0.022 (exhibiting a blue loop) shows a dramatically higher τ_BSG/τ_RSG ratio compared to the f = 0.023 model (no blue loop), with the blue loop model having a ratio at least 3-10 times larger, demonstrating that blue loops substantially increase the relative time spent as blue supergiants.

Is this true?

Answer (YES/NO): YES